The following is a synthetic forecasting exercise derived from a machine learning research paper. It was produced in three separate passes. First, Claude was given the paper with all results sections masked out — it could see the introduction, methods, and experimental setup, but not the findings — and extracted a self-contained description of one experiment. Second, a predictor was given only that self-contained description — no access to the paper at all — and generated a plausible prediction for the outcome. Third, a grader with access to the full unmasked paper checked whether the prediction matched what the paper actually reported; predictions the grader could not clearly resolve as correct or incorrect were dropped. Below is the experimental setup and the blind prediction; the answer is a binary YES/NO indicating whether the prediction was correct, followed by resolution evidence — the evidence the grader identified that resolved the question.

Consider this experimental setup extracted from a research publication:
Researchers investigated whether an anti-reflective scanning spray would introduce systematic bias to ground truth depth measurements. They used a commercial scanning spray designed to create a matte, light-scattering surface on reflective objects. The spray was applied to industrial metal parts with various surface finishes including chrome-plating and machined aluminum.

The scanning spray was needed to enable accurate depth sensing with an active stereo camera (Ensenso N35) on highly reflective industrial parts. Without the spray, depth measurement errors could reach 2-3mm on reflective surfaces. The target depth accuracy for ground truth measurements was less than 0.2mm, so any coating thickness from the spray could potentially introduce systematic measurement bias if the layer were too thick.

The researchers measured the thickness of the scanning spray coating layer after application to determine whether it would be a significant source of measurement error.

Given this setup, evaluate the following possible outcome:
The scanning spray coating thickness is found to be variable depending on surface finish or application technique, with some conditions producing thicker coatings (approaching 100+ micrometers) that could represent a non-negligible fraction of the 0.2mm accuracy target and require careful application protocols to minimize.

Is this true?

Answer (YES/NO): NO